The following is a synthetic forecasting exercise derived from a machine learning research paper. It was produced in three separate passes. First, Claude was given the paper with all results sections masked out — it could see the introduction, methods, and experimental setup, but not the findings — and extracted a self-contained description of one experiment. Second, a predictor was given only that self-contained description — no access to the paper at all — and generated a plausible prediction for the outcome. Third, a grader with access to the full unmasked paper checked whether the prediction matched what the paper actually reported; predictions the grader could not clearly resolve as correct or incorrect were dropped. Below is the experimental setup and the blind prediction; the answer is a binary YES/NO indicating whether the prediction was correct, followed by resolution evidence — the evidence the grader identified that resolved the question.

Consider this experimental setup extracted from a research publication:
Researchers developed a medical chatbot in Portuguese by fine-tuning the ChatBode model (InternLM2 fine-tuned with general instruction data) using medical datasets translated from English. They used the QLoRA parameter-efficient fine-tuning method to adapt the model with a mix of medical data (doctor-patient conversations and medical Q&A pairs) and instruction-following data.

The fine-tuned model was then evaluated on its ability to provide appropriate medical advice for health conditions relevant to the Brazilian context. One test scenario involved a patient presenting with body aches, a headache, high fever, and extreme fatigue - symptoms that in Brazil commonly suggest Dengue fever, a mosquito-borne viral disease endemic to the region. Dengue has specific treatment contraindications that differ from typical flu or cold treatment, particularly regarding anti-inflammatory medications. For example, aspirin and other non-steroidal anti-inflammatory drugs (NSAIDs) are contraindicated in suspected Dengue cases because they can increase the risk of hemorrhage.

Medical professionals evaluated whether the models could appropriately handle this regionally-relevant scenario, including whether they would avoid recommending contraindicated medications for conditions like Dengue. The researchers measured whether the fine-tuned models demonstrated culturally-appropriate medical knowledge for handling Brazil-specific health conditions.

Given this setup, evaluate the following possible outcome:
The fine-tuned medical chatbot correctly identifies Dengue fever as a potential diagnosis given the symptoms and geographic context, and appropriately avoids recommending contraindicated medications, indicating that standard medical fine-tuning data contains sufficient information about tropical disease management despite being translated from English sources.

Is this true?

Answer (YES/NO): NO